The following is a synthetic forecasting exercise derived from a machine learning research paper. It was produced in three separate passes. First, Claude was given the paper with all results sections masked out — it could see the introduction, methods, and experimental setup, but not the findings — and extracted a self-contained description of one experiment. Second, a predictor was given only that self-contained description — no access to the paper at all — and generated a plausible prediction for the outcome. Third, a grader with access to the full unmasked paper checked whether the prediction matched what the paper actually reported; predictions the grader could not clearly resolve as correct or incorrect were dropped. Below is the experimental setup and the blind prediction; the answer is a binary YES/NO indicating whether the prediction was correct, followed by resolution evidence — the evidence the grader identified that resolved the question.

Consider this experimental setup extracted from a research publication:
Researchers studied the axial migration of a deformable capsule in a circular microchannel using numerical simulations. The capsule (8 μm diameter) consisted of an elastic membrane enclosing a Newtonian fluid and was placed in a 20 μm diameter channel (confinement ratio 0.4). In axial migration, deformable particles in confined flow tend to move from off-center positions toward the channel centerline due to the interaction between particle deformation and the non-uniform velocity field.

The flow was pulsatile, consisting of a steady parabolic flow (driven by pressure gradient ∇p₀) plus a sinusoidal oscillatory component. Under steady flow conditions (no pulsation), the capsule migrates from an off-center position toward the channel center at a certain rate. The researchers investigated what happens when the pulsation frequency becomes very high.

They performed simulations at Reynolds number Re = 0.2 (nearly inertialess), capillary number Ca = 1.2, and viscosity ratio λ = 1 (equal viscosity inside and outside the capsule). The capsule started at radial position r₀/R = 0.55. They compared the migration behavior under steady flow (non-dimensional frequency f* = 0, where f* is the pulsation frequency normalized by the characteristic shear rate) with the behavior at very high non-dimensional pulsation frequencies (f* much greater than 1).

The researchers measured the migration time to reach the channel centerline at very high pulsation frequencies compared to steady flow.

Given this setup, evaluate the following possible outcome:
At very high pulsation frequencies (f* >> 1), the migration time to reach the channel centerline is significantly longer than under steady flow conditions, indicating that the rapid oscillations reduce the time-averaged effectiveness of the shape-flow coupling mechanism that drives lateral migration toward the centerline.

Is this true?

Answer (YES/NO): NO